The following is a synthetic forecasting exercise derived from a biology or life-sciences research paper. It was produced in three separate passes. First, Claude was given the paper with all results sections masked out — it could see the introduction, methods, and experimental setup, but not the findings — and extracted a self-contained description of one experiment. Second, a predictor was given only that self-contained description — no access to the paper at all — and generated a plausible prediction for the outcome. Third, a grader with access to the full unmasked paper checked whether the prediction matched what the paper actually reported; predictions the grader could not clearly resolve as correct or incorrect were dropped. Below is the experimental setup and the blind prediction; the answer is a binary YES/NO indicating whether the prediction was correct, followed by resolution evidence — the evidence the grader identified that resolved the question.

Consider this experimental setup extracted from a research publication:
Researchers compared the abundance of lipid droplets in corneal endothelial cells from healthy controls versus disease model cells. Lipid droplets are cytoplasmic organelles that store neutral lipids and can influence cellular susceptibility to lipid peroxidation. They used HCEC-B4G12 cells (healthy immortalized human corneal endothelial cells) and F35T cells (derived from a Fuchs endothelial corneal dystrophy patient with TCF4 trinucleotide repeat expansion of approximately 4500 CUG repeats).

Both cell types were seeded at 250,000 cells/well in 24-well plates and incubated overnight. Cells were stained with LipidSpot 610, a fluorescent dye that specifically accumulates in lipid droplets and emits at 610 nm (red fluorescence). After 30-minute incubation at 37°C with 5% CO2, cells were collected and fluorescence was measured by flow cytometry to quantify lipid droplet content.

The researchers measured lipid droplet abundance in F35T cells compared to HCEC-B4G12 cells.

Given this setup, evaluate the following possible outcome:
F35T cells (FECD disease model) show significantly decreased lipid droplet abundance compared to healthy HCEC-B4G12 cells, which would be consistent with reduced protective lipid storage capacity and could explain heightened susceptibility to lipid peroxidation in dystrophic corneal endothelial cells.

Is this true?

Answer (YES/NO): NO